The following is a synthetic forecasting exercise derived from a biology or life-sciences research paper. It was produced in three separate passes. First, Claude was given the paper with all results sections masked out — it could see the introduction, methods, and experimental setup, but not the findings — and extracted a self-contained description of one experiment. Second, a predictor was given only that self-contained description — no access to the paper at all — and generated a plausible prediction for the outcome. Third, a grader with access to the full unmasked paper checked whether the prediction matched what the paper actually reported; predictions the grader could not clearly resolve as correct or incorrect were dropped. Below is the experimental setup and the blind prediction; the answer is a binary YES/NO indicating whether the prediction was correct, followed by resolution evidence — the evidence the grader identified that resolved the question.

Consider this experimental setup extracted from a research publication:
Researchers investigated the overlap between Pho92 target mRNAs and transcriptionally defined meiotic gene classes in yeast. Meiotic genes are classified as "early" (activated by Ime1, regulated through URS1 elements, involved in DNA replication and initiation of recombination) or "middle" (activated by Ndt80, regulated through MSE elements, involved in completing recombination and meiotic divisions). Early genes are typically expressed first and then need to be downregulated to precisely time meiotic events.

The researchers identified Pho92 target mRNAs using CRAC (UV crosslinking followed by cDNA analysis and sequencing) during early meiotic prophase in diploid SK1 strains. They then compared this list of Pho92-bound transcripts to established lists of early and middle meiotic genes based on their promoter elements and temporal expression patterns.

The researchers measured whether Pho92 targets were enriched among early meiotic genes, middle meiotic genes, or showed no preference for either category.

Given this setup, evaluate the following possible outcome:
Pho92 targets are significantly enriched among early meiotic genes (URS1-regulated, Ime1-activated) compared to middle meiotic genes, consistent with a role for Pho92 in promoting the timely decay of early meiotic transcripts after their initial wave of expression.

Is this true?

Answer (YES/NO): YES